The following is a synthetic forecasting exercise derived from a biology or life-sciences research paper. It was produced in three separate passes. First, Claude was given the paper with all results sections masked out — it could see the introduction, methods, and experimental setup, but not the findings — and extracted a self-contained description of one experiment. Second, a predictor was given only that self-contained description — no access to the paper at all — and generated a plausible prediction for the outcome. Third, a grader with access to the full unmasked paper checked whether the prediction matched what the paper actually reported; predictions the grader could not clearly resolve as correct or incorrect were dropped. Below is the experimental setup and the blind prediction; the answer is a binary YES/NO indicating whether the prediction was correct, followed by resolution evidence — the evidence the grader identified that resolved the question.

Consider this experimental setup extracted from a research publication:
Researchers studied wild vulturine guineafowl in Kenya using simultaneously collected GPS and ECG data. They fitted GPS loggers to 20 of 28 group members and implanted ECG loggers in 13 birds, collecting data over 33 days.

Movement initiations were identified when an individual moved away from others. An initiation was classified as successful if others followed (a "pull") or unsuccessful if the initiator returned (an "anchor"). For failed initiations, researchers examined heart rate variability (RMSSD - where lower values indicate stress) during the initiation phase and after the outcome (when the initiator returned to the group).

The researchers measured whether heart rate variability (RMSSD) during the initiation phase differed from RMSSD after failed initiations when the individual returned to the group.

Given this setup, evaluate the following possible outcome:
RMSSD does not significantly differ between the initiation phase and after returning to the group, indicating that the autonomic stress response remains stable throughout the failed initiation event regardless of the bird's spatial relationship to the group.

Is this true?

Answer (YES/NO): YES